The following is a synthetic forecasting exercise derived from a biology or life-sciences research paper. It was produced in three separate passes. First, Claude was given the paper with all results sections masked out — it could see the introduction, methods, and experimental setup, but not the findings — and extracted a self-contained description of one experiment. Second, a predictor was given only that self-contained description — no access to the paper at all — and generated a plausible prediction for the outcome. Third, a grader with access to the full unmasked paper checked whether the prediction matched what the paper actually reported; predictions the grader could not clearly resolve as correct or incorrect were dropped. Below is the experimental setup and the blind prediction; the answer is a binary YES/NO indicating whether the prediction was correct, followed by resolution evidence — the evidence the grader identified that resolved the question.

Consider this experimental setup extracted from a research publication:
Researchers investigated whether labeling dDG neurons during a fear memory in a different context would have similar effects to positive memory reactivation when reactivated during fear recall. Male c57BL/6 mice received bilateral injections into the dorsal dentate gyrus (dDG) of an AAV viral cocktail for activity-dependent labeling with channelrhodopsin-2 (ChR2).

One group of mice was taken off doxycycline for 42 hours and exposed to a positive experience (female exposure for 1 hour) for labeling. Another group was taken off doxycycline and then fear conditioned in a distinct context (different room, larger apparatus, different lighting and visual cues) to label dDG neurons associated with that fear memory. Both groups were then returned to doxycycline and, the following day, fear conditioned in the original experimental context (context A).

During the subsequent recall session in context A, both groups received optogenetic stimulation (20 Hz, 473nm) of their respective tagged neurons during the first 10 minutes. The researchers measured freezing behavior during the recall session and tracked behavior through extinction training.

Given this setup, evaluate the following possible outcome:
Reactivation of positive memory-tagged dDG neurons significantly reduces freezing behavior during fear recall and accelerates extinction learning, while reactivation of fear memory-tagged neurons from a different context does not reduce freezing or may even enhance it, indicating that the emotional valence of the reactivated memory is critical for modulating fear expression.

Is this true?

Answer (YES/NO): YES